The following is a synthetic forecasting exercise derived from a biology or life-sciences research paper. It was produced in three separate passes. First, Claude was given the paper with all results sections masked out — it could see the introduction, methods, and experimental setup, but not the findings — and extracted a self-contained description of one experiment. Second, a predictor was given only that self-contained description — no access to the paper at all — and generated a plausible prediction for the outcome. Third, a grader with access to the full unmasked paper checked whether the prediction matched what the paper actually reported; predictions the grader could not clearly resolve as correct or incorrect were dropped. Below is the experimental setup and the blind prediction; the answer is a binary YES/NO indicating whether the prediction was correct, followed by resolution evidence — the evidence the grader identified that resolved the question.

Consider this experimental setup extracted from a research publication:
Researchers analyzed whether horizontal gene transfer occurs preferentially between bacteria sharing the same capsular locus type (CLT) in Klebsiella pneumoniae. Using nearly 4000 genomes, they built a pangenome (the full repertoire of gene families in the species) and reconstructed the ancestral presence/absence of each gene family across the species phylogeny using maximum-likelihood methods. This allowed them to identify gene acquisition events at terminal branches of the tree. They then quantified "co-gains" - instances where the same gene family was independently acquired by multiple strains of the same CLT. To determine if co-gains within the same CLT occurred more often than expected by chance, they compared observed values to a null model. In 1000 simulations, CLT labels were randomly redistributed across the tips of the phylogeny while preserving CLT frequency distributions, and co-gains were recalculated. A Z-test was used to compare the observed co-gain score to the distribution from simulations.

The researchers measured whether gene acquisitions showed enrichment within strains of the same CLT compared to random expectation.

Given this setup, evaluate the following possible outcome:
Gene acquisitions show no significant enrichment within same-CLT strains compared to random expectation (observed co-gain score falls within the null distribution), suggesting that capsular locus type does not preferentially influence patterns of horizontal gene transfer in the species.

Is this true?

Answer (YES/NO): NO